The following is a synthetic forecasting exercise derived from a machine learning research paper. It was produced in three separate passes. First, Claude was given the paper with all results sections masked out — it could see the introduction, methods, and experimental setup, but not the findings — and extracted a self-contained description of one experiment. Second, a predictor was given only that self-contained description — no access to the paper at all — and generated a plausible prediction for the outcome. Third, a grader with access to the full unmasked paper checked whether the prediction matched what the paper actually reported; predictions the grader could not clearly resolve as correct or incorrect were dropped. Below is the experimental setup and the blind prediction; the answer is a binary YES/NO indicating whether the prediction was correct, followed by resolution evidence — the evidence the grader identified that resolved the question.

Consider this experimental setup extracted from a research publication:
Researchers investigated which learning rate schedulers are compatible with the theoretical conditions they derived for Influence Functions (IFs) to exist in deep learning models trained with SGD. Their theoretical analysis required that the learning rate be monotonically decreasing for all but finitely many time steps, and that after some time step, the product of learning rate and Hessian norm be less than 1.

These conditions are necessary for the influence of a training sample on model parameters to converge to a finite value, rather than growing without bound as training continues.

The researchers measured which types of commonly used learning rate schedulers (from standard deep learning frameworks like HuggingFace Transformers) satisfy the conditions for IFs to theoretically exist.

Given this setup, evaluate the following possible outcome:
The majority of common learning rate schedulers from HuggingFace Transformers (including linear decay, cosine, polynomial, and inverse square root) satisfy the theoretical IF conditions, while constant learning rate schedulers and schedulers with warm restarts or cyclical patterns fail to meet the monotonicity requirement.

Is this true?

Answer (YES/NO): NO